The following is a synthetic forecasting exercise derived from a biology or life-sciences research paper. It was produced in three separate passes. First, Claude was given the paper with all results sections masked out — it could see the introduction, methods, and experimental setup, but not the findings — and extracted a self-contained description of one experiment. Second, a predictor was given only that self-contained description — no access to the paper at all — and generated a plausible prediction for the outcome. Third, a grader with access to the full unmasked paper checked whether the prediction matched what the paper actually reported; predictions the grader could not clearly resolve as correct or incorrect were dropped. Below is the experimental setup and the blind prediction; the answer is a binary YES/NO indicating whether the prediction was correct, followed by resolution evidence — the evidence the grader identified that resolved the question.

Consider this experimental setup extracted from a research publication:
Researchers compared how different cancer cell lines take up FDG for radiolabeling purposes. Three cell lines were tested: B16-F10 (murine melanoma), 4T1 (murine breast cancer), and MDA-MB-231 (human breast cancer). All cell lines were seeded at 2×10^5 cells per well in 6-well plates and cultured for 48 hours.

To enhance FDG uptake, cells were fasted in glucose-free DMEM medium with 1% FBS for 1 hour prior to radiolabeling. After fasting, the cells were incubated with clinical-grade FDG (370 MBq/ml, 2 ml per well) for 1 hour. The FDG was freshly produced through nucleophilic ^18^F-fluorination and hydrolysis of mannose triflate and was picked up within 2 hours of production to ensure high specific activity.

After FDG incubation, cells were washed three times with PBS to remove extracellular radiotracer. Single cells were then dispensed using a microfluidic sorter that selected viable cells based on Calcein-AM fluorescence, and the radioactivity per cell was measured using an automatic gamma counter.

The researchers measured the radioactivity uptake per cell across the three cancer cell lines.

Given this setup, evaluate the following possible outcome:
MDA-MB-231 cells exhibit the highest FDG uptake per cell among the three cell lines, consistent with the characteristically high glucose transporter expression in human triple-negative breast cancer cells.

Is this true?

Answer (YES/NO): NO